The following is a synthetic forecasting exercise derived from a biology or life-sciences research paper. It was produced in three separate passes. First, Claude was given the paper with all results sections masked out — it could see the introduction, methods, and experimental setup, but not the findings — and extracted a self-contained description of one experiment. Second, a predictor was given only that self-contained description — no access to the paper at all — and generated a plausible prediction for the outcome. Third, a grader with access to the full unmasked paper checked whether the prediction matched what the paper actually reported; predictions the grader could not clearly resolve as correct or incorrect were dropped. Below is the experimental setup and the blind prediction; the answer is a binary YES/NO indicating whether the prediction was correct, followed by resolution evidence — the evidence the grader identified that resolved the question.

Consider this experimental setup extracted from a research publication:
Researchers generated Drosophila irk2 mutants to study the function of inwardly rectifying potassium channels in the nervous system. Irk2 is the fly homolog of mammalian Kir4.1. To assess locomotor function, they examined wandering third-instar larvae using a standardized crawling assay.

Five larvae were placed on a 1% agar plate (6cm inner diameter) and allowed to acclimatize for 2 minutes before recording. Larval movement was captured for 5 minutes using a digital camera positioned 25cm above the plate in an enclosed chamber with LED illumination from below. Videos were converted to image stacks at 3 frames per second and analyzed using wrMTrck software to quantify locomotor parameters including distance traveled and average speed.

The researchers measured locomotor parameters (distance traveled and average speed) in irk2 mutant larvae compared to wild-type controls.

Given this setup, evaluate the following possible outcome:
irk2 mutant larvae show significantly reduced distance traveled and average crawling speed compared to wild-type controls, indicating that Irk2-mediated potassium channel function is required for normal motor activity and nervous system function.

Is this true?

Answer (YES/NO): YES